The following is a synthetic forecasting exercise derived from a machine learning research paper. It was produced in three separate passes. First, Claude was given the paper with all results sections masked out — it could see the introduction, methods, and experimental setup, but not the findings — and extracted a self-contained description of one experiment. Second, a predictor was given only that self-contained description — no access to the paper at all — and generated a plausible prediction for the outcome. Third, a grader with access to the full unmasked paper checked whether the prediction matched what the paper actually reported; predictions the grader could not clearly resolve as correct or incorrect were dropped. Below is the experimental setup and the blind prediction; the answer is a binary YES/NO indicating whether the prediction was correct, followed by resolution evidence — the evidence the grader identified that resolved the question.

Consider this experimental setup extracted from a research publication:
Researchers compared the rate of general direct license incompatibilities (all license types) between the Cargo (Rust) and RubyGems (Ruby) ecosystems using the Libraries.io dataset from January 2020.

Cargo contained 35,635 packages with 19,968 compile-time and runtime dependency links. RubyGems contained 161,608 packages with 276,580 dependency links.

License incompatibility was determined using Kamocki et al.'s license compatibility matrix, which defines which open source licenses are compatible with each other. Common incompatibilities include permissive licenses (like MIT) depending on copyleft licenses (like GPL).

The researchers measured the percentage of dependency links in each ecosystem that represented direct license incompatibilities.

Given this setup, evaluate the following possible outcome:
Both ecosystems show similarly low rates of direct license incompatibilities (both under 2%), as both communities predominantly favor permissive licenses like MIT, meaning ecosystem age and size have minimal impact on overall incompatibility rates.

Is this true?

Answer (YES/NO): NO